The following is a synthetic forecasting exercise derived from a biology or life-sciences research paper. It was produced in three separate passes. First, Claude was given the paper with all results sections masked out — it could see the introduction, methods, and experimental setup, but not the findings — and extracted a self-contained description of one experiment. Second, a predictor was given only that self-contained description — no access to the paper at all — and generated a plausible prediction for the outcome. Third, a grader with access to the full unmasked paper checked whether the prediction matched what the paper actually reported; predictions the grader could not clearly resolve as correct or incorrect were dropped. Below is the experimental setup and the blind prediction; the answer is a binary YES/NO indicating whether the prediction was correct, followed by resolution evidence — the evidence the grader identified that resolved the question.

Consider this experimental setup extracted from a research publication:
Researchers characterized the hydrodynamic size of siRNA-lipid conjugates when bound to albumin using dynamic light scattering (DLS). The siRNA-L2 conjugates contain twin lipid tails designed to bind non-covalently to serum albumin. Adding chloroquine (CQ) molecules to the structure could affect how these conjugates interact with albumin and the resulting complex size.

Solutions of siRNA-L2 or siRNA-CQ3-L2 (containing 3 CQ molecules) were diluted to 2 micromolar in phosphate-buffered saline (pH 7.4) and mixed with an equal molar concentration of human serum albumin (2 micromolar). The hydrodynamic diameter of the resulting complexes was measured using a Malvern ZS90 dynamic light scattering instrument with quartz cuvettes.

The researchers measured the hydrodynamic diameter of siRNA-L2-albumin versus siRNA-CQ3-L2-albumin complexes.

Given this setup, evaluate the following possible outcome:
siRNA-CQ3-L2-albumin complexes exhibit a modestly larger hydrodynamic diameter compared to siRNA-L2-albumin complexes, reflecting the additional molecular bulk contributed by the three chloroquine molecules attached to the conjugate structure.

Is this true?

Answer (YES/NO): YES